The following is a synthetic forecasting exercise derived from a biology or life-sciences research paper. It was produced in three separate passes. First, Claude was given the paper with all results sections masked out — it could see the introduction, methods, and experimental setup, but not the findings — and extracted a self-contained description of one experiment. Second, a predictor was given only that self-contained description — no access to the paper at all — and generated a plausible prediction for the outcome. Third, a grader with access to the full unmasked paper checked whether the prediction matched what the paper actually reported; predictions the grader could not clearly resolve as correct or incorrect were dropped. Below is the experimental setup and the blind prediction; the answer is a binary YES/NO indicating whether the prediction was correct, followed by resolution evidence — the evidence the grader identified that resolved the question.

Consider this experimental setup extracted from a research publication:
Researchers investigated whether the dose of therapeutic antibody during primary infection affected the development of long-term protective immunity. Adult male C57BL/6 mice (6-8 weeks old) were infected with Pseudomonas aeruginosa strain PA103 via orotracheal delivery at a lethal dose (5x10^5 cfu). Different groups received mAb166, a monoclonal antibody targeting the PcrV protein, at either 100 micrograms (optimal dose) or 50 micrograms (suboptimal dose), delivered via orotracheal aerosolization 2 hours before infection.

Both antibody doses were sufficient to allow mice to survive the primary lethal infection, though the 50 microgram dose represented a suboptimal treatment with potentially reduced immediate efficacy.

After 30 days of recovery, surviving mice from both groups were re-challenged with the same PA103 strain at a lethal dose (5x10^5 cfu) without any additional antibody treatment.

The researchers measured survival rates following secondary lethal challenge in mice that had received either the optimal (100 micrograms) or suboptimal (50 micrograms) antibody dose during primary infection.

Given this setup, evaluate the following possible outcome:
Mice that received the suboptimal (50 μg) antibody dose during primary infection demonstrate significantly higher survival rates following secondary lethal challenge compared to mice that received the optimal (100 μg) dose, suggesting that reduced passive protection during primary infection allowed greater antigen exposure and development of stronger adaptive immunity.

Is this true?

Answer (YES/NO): NO